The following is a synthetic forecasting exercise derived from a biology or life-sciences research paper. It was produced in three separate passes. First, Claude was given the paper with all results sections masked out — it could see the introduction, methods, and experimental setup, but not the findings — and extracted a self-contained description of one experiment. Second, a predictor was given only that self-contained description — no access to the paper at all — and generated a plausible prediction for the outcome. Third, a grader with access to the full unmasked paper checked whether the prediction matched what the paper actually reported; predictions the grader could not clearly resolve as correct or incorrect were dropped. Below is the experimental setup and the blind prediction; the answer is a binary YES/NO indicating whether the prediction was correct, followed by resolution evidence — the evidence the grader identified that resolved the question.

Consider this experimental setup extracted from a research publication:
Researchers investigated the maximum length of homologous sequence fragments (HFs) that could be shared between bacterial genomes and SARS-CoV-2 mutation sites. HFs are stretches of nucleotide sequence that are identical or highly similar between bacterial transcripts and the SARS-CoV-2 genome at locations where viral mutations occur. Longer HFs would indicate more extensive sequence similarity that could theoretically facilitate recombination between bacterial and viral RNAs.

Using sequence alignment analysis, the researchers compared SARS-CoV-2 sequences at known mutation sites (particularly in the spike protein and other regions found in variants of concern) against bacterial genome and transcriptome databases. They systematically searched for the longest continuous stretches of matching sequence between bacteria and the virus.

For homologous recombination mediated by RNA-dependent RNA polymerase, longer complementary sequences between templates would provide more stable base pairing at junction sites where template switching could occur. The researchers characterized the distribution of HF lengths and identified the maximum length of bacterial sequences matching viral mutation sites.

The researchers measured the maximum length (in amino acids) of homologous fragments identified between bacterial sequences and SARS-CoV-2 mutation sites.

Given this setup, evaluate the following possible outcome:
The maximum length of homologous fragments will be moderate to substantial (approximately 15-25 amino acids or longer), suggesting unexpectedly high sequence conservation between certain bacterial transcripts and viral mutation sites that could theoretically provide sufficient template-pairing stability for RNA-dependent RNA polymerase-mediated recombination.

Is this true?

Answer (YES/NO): NO